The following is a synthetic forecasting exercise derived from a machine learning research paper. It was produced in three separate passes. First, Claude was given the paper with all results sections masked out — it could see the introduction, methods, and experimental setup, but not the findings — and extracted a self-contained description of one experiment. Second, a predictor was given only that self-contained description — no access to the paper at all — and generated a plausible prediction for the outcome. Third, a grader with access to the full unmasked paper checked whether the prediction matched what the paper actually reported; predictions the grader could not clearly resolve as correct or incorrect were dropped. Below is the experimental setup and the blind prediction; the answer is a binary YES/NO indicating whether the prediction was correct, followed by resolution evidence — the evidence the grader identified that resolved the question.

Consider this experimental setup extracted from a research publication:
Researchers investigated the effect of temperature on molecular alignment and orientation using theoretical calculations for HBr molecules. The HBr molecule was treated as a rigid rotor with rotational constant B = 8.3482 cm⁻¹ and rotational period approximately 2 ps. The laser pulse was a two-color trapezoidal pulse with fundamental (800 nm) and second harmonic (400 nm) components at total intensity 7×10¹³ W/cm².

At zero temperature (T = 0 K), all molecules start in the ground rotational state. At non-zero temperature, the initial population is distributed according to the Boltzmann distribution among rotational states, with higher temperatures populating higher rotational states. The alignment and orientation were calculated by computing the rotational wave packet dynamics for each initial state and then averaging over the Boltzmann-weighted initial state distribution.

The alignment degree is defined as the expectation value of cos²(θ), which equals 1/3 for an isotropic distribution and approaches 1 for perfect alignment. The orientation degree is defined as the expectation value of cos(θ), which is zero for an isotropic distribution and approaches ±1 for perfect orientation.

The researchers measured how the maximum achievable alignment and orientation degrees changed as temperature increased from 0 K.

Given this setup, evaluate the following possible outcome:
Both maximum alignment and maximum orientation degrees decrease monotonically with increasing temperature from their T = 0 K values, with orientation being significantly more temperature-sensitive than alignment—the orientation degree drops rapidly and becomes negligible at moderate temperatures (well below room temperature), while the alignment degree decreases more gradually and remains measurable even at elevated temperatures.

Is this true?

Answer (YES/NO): YES